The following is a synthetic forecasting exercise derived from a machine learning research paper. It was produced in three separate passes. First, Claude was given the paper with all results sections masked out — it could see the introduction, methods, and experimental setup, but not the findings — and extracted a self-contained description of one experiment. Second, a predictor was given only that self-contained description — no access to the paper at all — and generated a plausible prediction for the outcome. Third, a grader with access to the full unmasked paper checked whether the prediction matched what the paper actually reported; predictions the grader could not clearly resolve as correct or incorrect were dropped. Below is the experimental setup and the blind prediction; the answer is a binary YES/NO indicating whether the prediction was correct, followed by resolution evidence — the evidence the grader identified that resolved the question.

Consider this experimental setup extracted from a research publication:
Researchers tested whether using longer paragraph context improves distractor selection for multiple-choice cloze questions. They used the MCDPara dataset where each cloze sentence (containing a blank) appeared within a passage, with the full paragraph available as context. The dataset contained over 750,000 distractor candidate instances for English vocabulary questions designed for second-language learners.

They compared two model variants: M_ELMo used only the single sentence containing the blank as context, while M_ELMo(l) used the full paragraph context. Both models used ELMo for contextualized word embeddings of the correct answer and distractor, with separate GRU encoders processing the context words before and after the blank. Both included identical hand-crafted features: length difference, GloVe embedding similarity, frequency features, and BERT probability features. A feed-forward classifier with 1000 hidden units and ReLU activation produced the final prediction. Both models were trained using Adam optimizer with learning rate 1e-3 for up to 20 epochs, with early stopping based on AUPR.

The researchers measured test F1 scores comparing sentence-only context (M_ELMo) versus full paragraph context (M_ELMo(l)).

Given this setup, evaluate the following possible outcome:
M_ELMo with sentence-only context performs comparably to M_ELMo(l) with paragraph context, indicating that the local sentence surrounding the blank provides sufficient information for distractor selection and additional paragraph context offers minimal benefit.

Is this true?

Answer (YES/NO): YES